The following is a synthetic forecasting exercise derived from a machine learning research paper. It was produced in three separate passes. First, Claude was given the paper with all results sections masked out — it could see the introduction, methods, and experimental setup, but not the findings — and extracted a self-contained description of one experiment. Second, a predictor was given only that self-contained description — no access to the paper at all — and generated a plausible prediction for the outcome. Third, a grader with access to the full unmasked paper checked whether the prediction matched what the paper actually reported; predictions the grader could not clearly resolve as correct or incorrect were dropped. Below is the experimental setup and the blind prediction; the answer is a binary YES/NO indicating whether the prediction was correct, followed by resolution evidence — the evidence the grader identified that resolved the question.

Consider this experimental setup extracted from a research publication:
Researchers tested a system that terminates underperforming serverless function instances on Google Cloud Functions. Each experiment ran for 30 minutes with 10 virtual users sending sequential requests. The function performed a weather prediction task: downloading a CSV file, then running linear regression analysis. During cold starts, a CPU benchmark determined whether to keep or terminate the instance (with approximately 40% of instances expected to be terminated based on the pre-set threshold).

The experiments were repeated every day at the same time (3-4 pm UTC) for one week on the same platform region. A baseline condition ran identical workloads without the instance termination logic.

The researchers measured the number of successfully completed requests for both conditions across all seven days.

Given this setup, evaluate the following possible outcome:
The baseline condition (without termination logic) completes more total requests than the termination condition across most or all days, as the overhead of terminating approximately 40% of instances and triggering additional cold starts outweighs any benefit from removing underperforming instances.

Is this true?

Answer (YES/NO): NO